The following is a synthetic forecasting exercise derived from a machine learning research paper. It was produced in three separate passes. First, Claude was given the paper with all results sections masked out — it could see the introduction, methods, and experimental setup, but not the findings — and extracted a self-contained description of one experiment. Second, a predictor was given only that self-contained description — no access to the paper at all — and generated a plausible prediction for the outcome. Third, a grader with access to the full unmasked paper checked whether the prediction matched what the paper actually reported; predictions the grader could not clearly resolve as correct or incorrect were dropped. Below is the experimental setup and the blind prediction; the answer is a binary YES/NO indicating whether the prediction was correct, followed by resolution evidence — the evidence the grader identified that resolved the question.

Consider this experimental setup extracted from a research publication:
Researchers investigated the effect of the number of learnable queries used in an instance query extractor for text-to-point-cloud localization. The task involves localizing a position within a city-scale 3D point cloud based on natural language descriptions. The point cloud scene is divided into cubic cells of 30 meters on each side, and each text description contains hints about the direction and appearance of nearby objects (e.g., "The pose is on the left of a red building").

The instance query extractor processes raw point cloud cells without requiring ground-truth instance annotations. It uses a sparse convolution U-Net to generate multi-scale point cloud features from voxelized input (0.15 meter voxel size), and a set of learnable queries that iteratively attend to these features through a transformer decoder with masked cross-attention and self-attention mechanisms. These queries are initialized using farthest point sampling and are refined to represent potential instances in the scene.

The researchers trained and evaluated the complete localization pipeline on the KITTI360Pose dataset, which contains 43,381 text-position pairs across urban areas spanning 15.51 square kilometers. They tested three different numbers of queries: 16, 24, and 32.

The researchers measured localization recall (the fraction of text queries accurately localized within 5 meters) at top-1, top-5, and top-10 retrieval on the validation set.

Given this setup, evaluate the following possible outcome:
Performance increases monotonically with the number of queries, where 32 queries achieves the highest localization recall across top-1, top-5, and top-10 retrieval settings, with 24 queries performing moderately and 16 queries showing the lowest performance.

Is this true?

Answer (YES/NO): NO